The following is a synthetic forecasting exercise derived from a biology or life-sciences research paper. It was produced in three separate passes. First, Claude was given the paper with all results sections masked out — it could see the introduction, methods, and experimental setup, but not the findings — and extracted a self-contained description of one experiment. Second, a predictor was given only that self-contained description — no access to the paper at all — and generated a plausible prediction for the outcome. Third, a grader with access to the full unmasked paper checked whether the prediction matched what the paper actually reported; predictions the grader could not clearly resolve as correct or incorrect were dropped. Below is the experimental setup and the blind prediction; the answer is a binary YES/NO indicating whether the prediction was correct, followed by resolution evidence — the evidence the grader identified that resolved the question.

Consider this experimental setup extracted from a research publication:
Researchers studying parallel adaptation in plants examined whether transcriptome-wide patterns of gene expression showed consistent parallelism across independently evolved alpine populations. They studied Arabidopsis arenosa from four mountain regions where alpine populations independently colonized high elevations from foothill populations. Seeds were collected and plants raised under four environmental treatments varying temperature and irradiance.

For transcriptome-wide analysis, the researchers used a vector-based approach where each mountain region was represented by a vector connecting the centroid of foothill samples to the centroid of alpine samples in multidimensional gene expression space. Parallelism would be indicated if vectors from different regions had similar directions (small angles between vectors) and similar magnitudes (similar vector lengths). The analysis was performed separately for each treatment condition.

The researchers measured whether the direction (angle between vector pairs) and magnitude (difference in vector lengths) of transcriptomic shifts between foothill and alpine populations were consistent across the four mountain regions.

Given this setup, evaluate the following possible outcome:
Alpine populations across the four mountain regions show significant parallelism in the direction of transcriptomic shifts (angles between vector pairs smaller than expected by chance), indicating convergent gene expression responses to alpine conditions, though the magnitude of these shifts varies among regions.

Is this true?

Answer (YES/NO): NO